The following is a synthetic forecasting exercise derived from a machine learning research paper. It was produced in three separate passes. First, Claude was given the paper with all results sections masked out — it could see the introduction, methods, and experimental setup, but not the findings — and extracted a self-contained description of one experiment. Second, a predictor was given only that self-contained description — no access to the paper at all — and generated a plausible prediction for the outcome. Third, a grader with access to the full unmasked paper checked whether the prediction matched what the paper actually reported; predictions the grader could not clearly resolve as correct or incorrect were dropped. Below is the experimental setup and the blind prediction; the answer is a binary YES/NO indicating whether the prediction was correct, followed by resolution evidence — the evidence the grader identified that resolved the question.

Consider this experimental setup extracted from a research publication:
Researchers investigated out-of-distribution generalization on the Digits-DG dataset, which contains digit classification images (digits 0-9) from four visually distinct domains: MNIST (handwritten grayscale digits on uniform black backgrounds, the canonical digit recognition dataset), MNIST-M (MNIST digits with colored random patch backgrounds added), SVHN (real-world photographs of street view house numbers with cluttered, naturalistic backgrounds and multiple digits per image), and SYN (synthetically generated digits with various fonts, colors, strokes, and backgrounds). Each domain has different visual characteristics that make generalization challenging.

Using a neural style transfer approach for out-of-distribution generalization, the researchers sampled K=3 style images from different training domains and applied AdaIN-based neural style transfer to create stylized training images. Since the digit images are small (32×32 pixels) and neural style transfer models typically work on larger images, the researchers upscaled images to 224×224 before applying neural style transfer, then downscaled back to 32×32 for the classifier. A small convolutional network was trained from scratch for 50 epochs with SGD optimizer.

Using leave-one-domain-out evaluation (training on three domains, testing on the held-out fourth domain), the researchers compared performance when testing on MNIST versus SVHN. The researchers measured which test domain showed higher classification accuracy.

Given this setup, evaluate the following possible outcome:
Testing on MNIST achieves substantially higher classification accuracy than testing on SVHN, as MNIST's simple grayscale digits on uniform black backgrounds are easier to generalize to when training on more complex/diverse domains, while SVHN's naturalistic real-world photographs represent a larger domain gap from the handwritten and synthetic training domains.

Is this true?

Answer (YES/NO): YES